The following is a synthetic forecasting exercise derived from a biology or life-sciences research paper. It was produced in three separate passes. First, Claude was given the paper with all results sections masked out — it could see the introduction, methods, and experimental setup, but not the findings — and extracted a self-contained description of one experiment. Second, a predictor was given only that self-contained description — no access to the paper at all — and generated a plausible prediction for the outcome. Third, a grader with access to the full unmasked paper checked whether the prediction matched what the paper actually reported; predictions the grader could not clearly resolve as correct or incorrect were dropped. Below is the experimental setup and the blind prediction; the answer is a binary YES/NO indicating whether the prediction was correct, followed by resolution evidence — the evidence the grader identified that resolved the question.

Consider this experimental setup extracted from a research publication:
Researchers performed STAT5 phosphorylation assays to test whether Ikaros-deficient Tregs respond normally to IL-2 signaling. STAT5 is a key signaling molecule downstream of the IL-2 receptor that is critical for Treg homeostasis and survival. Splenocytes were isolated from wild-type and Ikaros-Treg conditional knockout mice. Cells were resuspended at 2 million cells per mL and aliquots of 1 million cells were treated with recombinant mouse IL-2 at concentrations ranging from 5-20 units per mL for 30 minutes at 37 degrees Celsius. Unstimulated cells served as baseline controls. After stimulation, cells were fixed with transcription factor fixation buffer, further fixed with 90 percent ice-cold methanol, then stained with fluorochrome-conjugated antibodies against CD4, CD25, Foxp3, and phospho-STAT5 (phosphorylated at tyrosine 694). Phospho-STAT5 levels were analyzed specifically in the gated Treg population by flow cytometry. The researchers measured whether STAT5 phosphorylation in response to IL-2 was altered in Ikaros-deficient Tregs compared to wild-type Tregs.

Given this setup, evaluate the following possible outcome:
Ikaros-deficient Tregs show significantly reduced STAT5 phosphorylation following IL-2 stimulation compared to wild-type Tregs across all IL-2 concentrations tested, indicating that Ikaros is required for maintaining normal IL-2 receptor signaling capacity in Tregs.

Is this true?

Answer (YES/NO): NO